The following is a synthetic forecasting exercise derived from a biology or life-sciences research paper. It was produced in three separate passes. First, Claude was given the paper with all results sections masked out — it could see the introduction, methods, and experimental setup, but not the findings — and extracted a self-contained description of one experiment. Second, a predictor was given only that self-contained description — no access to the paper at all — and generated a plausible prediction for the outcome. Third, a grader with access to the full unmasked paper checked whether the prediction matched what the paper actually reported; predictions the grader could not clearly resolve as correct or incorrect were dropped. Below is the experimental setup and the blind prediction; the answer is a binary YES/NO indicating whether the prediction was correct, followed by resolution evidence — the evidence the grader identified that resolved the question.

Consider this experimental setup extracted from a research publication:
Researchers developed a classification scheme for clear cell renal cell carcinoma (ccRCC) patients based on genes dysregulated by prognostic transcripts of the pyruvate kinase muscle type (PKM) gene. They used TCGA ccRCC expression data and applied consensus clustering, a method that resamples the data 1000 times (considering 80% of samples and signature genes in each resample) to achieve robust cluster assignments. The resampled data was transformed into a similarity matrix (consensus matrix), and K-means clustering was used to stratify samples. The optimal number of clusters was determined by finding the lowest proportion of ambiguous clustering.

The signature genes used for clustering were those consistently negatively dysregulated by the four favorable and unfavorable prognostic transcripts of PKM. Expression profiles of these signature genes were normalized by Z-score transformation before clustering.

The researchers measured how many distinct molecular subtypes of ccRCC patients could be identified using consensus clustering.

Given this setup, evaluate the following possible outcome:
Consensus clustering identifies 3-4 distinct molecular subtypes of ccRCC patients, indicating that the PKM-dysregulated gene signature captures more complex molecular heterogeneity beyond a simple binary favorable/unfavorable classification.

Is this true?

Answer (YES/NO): NO